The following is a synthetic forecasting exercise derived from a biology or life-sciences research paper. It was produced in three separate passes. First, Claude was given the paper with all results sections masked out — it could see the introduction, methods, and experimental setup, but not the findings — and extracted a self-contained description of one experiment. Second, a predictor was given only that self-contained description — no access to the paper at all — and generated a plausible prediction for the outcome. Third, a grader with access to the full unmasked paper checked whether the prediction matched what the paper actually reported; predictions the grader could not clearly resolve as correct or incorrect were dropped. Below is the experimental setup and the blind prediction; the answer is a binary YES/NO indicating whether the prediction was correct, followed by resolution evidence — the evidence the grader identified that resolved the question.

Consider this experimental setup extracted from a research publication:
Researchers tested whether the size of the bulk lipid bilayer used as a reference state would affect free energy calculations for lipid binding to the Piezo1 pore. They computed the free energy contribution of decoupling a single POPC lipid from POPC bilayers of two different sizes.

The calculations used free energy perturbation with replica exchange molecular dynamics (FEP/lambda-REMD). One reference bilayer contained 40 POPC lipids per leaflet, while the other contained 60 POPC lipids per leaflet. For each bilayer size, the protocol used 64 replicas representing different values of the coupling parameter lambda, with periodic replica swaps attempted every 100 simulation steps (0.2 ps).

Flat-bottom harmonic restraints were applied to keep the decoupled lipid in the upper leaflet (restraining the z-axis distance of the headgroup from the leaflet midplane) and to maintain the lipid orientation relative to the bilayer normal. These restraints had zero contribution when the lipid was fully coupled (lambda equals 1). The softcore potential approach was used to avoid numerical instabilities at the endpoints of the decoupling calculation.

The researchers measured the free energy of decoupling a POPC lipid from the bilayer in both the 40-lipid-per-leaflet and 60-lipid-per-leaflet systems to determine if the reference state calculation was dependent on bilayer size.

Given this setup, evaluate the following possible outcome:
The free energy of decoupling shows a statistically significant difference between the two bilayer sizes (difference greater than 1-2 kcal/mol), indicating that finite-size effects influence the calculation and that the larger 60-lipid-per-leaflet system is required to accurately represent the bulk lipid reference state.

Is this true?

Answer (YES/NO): NO